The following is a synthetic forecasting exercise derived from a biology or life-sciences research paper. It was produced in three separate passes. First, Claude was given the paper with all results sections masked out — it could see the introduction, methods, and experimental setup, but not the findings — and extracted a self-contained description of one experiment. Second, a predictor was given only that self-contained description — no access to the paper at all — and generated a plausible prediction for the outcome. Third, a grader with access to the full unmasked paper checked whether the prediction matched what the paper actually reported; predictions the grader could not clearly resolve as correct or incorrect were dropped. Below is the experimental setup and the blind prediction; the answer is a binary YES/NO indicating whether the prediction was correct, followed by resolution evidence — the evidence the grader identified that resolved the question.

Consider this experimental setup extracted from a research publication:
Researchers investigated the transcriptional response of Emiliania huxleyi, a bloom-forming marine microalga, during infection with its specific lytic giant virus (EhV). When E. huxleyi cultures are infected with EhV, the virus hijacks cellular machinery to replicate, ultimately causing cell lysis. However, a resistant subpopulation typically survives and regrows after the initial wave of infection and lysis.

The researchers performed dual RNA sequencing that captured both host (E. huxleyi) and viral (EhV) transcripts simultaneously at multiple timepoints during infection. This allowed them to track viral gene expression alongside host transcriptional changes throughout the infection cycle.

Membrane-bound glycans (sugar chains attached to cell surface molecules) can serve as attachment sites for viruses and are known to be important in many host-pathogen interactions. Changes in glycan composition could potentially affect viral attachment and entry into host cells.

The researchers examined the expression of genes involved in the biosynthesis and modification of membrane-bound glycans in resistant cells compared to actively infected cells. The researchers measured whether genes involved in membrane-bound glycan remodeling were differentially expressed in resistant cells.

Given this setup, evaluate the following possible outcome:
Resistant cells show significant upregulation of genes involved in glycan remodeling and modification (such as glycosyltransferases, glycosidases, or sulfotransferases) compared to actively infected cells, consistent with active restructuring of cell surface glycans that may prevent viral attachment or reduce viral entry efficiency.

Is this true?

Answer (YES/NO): YES